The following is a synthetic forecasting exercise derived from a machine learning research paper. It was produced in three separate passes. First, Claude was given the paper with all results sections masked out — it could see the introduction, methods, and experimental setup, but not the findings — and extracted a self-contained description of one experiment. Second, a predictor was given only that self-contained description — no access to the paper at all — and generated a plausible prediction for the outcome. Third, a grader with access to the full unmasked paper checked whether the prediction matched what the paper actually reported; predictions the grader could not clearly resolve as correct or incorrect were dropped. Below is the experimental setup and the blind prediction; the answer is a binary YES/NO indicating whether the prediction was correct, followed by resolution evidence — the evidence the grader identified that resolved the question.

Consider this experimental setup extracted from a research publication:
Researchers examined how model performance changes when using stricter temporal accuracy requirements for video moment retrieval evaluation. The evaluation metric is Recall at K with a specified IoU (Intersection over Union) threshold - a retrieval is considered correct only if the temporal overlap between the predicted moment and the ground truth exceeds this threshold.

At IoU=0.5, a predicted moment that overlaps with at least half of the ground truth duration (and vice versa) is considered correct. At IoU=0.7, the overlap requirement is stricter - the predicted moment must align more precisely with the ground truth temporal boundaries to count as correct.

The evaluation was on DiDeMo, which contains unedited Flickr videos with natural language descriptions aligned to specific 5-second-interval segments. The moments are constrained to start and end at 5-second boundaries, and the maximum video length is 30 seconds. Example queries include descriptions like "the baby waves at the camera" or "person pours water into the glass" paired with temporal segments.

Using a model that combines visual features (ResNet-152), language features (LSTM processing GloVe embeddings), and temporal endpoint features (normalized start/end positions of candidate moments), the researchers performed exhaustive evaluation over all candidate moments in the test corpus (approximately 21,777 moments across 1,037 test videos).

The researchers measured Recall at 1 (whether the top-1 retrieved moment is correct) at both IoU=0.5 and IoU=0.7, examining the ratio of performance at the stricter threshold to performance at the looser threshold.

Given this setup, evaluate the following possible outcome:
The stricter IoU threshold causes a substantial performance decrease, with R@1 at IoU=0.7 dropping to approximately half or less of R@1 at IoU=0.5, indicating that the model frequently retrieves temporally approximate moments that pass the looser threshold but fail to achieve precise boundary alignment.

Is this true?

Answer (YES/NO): NO